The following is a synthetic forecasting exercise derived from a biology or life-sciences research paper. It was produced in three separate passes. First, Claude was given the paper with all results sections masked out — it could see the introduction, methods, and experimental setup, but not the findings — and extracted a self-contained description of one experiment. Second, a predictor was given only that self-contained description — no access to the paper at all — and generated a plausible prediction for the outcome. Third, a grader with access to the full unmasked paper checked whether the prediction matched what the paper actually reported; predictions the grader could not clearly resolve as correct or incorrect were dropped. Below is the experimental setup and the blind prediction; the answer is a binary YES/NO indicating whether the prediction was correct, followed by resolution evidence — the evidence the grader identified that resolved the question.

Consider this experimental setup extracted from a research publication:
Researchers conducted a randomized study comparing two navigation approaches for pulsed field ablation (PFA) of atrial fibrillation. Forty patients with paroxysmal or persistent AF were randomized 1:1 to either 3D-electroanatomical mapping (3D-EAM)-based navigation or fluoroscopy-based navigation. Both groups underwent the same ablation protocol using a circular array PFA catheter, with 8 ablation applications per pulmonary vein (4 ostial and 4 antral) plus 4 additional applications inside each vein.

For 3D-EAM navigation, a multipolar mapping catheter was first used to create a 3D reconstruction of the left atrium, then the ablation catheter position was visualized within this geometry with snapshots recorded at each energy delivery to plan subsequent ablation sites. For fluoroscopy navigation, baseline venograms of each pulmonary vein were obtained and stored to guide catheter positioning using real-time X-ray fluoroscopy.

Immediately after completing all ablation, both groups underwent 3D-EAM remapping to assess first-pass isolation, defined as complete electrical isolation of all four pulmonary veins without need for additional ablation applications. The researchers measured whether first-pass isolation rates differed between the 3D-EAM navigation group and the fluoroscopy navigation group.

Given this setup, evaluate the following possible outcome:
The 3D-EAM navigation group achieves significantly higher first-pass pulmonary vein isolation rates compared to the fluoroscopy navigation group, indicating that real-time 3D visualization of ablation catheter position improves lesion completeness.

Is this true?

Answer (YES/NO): NO